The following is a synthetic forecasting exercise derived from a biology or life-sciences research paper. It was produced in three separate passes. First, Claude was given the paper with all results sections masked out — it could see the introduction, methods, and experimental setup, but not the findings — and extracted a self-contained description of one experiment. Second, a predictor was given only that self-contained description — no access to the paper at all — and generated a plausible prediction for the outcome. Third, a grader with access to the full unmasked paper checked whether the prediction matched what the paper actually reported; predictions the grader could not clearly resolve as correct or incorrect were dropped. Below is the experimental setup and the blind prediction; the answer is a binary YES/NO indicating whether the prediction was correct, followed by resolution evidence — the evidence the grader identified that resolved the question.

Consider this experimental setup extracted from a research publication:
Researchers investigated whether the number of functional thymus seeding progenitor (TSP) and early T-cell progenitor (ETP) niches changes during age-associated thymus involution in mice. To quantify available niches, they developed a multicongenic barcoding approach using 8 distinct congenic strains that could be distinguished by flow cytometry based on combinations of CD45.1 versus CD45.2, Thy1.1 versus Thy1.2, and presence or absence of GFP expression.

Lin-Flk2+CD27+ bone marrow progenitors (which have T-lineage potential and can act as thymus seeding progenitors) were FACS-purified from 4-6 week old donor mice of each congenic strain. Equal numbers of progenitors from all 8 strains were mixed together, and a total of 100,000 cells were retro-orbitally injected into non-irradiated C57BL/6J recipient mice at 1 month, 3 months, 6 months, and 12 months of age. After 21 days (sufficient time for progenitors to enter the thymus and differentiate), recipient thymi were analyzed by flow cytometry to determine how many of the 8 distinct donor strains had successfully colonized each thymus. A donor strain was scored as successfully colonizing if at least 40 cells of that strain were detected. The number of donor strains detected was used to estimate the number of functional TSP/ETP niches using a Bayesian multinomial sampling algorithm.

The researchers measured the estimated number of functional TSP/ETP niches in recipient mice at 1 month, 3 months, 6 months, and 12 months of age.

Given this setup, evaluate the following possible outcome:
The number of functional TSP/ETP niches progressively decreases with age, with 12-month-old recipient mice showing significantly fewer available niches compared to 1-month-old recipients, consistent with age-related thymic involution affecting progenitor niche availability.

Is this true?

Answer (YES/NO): NO